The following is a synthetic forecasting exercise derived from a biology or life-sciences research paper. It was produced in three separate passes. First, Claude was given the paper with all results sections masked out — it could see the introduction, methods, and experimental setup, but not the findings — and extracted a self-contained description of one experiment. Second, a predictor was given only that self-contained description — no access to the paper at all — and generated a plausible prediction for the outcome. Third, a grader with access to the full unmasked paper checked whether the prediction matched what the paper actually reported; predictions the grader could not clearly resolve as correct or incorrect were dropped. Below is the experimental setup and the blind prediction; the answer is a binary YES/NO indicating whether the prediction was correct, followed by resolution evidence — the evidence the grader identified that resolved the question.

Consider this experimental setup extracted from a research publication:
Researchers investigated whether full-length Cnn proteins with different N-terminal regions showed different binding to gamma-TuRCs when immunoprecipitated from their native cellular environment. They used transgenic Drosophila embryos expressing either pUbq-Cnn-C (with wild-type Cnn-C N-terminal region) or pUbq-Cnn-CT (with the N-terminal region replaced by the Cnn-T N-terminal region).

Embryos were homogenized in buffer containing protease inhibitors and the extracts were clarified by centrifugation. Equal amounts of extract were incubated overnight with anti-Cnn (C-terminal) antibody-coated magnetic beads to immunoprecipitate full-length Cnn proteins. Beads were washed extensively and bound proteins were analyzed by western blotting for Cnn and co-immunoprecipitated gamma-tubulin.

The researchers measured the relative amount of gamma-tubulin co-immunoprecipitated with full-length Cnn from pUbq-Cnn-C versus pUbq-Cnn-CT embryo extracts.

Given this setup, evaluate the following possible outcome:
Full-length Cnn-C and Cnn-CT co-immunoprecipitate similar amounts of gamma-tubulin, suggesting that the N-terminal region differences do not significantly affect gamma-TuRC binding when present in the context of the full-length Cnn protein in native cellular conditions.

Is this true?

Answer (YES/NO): NO